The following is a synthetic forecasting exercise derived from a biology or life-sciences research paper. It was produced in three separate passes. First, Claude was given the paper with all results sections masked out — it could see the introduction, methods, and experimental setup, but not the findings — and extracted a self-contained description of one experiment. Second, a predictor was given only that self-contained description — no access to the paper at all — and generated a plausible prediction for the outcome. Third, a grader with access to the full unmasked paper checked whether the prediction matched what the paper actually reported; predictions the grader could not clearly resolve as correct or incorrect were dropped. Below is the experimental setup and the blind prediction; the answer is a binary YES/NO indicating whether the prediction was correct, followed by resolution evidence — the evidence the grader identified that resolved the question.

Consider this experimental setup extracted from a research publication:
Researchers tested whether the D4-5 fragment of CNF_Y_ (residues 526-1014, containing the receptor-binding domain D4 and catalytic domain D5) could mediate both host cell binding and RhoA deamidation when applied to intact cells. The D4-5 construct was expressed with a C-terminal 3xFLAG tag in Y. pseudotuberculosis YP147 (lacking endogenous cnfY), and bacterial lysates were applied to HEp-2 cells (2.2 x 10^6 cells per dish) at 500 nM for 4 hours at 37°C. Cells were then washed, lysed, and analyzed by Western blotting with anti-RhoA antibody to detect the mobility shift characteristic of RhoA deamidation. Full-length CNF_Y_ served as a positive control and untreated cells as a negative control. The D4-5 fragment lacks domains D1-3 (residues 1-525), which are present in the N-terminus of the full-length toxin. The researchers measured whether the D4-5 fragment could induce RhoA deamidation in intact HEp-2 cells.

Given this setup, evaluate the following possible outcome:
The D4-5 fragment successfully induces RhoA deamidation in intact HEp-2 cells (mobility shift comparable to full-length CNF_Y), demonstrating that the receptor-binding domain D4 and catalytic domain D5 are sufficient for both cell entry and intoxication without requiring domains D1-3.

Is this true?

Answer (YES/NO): NO